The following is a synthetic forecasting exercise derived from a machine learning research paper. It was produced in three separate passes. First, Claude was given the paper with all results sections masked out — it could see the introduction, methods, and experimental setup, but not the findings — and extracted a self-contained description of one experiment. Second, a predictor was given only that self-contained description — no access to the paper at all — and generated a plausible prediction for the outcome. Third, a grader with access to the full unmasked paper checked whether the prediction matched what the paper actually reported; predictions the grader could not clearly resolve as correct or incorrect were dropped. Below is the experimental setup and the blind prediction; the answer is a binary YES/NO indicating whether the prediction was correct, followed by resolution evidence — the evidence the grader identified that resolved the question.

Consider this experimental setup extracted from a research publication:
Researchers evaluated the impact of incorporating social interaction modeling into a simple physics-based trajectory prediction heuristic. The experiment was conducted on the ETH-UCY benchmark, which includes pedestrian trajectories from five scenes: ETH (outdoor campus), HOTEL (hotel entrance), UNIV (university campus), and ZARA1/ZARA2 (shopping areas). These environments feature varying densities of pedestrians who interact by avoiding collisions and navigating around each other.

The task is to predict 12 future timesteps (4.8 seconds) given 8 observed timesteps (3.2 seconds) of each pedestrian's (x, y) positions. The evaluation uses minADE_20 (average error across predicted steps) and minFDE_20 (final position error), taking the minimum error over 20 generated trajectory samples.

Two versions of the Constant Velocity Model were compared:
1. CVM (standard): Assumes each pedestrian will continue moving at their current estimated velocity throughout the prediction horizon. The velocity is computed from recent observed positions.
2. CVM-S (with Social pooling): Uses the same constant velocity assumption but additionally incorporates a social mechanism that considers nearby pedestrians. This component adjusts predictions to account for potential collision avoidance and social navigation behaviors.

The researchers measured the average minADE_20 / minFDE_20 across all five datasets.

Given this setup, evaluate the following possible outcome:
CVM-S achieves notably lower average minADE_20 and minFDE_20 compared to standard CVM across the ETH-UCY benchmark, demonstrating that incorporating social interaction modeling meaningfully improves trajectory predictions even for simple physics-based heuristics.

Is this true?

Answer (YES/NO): YES